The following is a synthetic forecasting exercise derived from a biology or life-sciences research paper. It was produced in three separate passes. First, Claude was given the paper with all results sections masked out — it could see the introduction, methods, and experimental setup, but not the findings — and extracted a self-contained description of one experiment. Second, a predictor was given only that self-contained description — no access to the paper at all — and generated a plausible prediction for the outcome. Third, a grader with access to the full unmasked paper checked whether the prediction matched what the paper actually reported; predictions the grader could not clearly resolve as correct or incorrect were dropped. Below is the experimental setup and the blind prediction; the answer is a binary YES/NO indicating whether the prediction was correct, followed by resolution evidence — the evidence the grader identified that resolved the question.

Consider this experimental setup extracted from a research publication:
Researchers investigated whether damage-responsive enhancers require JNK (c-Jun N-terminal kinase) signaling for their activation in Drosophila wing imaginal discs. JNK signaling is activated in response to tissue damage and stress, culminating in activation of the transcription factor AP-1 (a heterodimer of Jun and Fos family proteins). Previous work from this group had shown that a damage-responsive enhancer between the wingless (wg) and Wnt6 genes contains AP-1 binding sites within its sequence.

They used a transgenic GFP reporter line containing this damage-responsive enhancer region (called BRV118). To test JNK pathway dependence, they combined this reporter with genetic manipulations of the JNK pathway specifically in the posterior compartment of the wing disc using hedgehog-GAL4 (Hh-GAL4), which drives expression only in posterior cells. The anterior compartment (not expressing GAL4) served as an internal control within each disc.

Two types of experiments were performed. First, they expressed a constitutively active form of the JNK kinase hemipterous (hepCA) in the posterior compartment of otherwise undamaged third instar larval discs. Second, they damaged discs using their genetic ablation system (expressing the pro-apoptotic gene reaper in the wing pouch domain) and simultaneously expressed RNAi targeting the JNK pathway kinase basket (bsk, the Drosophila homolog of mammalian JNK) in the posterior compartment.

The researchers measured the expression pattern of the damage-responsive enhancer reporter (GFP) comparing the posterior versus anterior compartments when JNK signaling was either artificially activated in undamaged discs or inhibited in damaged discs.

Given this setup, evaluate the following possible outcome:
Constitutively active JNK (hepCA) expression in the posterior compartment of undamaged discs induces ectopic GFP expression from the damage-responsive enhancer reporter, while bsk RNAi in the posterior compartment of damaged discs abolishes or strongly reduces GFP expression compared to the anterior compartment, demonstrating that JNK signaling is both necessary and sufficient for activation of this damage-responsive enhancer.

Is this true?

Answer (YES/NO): YES